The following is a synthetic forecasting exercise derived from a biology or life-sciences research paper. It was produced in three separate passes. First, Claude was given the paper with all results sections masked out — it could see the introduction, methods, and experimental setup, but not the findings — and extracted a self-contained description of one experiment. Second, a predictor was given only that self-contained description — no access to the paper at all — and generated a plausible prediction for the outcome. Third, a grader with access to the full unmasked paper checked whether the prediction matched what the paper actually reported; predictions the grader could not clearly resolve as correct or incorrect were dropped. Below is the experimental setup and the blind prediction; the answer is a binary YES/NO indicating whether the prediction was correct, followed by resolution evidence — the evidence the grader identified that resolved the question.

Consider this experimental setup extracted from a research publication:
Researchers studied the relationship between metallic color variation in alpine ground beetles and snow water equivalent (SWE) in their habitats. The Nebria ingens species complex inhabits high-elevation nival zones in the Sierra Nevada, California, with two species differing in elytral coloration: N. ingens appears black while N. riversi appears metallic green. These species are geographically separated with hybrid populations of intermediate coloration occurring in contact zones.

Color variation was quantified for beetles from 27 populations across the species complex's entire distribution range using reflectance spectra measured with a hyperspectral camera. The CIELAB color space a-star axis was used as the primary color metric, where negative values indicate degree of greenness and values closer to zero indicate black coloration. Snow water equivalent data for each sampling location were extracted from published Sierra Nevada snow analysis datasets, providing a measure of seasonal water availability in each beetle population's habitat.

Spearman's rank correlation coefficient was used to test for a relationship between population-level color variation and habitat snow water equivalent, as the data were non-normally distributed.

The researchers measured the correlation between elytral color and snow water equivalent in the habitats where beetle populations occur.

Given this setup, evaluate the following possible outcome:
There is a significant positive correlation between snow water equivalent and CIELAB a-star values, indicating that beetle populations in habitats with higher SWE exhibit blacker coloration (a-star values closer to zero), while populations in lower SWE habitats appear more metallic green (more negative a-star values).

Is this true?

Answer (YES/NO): NO